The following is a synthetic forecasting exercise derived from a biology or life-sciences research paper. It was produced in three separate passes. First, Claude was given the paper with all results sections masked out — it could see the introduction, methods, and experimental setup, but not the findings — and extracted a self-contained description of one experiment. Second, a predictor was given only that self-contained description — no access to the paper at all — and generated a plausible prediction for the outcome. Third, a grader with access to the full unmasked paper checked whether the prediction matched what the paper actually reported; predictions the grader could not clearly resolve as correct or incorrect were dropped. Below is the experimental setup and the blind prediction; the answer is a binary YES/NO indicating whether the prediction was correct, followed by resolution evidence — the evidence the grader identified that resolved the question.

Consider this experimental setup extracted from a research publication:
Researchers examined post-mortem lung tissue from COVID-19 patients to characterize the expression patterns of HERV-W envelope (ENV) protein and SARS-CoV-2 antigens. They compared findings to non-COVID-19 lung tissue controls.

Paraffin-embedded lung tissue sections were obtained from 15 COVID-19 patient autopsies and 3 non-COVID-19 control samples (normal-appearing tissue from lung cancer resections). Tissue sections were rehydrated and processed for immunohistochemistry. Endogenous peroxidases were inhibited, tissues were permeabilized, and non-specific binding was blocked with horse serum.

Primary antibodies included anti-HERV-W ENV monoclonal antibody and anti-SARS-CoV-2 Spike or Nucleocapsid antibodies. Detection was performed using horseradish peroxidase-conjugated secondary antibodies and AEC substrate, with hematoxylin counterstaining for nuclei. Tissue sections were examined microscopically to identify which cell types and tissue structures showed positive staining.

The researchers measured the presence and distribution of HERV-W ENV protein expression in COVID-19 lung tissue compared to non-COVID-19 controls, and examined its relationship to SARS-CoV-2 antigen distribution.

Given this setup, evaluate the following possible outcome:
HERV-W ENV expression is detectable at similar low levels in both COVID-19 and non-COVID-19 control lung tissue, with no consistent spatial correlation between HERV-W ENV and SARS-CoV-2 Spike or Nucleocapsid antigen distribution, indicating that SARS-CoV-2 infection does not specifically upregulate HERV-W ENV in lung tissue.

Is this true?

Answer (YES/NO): NO